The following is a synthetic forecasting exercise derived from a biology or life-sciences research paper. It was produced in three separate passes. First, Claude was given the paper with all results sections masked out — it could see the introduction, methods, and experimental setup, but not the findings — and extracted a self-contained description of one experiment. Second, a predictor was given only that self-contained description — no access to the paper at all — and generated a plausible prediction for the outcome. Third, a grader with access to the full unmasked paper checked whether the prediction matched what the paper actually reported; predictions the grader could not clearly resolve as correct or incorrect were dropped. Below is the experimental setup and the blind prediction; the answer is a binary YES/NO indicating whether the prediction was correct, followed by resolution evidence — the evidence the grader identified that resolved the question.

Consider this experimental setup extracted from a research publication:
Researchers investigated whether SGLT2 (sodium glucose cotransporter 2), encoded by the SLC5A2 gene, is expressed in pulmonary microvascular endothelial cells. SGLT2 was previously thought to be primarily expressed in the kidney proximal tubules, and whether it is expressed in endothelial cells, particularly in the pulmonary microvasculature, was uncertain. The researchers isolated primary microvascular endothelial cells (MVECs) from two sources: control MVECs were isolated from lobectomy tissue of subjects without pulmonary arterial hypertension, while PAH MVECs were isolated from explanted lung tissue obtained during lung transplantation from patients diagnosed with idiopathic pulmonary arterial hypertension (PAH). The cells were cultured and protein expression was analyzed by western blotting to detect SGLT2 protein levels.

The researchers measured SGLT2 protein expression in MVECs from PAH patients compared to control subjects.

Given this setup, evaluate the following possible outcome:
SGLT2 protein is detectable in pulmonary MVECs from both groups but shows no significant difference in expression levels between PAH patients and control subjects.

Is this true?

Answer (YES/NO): NO